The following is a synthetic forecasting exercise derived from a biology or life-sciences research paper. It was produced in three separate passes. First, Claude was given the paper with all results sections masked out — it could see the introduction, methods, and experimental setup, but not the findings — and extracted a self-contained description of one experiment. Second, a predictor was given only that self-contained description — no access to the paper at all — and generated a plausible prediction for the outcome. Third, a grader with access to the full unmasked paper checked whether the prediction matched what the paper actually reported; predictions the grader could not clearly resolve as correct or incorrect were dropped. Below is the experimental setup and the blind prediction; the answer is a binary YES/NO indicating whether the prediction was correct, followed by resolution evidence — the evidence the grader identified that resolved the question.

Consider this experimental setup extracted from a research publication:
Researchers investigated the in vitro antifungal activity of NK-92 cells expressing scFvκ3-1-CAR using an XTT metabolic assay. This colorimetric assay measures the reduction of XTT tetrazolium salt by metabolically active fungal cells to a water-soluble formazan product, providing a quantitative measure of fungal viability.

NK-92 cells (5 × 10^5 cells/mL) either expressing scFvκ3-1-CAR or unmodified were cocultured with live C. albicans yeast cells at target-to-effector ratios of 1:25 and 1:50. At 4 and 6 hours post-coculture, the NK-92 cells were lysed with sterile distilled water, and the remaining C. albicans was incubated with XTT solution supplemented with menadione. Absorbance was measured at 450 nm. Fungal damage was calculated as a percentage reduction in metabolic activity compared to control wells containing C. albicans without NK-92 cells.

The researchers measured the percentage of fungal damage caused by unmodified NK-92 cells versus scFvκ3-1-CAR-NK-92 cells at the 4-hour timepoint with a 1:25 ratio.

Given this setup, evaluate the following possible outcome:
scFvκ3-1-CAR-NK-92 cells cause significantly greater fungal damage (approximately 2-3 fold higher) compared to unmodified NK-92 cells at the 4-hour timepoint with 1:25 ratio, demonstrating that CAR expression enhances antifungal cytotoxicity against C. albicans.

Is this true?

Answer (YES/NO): NO